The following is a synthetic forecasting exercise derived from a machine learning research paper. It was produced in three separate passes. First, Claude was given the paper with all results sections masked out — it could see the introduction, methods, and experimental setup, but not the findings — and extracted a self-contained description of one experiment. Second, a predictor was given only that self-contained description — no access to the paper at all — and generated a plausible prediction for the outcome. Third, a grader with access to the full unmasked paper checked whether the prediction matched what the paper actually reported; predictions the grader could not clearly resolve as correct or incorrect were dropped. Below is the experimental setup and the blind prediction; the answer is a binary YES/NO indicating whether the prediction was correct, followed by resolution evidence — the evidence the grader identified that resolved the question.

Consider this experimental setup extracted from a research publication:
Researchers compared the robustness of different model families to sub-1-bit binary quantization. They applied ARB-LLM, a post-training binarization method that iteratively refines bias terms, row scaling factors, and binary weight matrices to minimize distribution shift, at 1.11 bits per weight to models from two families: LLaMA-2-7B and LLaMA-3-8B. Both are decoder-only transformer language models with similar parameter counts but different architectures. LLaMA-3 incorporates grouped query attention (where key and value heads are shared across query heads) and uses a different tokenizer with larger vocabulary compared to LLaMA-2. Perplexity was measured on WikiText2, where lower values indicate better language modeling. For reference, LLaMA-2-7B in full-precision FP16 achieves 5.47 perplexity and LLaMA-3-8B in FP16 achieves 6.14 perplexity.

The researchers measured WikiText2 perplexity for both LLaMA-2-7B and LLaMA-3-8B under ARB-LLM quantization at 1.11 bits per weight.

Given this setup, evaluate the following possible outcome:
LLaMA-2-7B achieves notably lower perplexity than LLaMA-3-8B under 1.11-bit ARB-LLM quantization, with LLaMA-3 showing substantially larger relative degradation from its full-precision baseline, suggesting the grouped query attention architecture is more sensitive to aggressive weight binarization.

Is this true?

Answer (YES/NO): YES